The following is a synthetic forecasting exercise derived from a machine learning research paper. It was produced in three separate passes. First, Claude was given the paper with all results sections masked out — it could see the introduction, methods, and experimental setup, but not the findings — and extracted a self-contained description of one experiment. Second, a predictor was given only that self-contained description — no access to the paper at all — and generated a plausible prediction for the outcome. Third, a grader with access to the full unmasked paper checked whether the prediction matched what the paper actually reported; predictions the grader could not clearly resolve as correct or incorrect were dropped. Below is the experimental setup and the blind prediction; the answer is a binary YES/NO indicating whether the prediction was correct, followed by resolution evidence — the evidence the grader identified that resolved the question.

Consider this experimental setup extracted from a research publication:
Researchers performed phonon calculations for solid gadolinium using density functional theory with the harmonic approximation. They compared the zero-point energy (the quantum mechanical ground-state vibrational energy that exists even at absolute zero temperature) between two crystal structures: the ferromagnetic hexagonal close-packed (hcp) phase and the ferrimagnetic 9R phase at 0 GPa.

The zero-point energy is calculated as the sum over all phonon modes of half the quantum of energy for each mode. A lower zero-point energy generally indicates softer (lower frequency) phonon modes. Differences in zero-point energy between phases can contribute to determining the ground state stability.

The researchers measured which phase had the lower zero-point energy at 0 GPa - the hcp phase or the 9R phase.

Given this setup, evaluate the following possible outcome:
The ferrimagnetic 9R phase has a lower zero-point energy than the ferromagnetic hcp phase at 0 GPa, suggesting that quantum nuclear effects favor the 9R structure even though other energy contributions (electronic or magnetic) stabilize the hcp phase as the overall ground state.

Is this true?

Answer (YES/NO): YES